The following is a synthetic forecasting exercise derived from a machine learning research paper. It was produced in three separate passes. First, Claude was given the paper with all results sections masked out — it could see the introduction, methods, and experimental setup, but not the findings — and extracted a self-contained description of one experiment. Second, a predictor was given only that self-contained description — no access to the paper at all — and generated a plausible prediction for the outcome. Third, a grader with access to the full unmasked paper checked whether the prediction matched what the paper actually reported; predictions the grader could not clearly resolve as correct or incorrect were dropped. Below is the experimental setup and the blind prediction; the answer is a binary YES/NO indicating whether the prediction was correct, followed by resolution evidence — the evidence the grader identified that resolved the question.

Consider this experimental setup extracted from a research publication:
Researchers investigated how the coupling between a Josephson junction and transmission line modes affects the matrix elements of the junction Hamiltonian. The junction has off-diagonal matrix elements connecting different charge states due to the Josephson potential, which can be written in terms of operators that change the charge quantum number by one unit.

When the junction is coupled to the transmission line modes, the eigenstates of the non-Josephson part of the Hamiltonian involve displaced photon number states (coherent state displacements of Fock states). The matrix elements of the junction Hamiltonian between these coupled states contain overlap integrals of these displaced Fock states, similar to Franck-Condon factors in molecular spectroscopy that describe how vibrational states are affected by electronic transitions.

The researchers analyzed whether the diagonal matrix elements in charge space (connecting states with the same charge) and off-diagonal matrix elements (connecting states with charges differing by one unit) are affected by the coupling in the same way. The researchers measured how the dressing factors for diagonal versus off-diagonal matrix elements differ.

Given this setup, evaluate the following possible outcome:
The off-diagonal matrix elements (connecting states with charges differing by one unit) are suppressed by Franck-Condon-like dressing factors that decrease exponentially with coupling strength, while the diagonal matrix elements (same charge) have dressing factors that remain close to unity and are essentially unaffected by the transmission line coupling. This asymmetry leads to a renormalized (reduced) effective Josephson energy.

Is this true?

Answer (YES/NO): YES